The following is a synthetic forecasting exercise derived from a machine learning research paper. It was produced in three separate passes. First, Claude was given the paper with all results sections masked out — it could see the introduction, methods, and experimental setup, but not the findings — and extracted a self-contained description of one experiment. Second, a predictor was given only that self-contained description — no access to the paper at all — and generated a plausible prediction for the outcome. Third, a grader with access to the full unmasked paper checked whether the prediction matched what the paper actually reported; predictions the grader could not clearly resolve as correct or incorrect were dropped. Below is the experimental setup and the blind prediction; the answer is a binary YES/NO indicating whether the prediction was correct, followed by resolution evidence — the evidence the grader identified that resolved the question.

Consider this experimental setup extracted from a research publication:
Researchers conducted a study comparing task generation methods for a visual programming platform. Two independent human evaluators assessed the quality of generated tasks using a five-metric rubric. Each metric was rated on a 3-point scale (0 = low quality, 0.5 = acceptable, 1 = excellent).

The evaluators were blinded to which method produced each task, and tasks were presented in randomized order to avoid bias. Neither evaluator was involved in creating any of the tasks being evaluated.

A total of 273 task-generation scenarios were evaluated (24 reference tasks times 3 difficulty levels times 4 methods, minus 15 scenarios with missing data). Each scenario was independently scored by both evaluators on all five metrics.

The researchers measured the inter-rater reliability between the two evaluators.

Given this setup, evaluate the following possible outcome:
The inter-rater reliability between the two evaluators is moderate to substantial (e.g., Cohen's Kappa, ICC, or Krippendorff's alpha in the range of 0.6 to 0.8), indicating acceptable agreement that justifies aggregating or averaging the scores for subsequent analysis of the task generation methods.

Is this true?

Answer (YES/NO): NO